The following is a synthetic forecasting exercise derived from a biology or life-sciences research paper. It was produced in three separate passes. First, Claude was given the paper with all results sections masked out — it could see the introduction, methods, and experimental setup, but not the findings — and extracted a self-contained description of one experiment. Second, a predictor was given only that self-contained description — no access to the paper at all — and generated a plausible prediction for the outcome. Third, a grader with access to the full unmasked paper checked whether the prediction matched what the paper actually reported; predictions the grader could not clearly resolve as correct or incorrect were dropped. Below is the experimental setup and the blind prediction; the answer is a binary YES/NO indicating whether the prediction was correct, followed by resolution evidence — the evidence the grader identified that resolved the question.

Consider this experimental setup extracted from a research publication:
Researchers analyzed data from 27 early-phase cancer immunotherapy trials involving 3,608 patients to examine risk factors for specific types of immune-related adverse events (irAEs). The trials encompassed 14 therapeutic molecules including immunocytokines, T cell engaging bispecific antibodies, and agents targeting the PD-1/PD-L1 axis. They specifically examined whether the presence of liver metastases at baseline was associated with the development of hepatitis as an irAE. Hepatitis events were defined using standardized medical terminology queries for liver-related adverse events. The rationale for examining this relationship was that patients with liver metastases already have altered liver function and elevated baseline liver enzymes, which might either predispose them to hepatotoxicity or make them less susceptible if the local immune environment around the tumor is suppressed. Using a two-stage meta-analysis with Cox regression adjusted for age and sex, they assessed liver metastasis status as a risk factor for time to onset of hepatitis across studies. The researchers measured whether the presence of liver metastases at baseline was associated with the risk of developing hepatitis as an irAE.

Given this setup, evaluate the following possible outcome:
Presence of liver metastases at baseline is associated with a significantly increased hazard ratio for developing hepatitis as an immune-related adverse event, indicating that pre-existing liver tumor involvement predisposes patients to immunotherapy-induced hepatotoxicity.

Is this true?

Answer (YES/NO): YES